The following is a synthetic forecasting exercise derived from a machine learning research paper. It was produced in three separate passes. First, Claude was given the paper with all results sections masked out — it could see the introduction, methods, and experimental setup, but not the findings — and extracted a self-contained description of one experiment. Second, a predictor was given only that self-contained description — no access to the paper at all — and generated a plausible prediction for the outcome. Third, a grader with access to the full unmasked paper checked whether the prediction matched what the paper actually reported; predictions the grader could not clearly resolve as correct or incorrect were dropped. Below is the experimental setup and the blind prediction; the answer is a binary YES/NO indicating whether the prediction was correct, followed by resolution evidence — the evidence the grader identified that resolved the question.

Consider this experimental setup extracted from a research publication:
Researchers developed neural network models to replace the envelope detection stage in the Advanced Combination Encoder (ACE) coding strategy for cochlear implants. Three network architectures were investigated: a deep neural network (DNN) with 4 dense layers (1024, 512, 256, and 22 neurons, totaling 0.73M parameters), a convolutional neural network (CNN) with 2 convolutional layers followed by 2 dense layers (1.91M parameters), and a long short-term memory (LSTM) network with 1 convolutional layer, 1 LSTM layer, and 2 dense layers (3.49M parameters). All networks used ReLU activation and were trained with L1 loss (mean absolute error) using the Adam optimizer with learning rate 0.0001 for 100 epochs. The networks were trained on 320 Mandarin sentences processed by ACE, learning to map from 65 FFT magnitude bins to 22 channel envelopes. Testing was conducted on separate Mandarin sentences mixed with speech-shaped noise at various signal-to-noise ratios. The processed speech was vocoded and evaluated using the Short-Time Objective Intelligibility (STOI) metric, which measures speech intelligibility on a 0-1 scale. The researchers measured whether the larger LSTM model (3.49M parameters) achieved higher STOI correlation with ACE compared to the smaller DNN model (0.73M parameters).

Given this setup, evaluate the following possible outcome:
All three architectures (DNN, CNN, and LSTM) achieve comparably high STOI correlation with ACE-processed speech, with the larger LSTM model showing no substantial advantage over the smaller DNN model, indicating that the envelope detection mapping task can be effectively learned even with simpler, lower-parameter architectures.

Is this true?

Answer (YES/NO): YES